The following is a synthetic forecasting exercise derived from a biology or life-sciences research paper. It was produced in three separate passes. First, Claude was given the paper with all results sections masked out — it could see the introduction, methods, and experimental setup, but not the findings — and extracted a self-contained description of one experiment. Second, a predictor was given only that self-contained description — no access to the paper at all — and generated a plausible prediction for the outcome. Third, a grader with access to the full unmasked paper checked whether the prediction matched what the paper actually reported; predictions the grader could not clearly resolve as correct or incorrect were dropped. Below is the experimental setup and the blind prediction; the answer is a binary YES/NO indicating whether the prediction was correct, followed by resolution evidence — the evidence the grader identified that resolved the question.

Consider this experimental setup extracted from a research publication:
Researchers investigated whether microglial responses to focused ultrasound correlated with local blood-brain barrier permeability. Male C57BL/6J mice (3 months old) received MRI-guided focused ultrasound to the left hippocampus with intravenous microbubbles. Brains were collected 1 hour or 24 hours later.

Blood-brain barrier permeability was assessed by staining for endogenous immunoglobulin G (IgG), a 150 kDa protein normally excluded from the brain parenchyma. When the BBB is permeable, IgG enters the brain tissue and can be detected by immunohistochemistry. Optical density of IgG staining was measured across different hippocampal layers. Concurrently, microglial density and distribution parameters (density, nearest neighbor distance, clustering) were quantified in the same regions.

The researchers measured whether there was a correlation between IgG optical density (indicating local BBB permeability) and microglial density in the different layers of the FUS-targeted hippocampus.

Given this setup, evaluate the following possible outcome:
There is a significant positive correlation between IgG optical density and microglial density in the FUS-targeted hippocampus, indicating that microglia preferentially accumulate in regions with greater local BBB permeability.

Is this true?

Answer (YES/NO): NO